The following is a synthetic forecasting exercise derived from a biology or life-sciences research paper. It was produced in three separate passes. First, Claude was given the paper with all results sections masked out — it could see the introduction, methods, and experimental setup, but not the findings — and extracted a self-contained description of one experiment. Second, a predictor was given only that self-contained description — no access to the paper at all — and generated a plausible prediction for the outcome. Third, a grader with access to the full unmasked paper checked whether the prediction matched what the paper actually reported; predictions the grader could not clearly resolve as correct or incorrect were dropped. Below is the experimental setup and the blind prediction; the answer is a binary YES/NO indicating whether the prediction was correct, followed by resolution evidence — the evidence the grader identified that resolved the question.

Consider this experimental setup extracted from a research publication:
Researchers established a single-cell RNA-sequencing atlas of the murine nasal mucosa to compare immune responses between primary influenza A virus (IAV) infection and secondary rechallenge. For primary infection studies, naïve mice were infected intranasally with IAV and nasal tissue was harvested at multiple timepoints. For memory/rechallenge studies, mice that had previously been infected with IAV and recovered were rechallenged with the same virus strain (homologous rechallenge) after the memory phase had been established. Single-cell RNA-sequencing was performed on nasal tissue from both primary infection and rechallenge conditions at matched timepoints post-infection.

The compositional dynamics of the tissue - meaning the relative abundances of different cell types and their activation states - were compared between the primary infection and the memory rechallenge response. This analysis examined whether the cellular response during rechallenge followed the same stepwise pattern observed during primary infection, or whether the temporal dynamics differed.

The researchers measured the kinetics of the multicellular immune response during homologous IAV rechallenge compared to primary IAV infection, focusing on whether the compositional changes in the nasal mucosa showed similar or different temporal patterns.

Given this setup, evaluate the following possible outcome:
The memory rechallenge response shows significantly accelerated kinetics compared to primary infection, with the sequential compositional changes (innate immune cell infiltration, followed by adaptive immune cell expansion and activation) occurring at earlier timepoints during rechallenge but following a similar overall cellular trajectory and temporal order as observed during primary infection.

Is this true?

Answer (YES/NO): NO